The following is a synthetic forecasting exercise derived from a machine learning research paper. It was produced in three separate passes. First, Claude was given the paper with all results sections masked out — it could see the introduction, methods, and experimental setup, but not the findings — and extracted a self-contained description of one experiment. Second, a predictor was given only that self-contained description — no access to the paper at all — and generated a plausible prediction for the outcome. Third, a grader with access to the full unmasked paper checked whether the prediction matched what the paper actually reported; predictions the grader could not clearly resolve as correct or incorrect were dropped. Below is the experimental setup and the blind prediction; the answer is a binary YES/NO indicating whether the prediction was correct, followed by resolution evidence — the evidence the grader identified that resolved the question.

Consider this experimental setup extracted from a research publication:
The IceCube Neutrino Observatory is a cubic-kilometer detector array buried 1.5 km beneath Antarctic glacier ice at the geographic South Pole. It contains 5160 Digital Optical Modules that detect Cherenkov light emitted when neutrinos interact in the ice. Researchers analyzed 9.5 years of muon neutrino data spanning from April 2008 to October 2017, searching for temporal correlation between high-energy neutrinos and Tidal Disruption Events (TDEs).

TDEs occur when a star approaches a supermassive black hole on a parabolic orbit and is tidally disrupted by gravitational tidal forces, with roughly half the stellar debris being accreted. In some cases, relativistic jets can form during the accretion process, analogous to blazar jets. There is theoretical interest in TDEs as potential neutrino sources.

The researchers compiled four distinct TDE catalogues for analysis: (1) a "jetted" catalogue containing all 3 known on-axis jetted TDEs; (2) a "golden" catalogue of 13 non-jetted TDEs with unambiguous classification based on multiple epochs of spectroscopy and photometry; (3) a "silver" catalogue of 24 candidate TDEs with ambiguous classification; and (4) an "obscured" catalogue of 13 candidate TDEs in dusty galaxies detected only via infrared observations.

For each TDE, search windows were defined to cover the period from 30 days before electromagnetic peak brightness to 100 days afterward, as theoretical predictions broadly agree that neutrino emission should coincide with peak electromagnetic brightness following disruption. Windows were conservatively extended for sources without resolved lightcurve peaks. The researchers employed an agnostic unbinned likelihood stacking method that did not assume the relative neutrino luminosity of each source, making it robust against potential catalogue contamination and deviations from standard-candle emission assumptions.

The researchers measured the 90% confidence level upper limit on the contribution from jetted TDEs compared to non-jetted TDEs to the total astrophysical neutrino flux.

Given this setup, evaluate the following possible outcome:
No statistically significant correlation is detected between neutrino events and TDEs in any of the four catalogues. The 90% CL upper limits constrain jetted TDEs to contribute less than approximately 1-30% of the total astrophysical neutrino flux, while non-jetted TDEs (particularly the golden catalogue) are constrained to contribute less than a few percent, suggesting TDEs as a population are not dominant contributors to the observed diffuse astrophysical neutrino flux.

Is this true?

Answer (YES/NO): NO